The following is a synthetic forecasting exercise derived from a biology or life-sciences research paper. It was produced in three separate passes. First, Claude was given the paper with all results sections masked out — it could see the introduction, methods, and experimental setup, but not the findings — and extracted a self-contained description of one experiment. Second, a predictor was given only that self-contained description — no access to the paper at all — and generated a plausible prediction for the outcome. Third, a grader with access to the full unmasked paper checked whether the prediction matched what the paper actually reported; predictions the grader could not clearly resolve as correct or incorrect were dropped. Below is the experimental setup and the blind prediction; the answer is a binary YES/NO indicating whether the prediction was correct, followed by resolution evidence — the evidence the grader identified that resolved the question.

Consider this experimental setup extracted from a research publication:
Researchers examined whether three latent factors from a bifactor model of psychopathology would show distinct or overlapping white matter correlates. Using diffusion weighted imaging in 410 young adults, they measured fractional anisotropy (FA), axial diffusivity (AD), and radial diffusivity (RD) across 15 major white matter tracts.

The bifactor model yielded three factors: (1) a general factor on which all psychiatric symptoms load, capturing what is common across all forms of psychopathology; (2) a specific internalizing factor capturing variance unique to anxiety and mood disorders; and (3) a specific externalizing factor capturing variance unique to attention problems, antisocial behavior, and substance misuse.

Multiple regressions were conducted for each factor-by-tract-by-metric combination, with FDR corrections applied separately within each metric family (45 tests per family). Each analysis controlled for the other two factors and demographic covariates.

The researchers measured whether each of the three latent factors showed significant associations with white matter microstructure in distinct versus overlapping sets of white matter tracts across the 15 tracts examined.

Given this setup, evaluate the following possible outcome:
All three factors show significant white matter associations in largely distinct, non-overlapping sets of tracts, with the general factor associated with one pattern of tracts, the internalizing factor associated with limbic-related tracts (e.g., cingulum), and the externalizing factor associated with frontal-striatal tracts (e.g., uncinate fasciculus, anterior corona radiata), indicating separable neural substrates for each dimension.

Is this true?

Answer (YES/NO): NO